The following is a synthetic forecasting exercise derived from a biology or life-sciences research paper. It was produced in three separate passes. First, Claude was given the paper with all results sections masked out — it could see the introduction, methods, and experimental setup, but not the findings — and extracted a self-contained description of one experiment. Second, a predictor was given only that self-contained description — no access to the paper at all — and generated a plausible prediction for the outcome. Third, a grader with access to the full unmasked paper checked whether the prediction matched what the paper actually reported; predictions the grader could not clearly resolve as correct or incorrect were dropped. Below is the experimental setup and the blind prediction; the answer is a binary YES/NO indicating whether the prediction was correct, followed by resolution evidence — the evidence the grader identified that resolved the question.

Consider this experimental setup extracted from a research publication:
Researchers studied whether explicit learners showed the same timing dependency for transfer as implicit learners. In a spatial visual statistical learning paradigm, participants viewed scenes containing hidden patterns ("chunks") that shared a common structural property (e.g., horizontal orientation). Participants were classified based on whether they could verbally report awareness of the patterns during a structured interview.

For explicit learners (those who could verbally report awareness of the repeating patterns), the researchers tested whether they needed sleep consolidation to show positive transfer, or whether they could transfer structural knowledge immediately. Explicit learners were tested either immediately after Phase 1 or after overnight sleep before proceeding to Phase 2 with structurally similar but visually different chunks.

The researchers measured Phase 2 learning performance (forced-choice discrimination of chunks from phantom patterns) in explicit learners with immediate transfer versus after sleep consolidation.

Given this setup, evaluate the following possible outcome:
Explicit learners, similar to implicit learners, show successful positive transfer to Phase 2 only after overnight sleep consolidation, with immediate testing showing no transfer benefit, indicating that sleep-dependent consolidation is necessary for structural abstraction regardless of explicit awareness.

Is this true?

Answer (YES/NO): NO